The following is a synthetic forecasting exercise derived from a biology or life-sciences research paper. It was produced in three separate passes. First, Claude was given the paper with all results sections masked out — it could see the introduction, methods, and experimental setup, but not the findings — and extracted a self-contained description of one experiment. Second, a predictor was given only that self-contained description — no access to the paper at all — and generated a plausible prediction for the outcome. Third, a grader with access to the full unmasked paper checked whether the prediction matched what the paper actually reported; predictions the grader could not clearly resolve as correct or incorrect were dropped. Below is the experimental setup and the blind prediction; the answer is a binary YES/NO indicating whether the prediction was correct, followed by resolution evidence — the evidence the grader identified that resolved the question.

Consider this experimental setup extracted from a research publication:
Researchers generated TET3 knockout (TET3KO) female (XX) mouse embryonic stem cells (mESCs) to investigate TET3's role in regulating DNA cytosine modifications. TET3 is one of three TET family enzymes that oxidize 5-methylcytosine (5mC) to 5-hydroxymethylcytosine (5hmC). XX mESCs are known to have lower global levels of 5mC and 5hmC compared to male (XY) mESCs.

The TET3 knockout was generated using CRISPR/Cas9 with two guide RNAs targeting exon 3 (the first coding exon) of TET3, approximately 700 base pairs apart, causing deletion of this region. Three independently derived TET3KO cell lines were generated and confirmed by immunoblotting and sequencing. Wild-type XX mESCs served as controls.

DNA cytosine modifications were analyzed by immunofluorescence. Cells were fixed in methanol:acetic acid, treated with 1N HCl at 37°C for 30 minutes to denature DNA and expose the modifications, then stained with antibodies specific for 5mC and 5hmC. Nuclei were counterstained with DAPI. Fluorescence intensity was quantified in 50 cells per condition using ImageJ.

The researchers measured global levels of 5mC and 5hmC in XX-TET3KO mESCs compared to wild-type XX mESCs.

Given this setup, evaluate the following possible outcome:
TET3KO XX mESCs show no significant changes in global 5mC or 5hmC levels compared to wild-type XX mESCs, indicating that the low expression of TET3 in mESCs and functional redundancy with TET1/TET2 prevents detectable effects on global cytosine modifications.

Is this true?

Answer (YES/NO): NO